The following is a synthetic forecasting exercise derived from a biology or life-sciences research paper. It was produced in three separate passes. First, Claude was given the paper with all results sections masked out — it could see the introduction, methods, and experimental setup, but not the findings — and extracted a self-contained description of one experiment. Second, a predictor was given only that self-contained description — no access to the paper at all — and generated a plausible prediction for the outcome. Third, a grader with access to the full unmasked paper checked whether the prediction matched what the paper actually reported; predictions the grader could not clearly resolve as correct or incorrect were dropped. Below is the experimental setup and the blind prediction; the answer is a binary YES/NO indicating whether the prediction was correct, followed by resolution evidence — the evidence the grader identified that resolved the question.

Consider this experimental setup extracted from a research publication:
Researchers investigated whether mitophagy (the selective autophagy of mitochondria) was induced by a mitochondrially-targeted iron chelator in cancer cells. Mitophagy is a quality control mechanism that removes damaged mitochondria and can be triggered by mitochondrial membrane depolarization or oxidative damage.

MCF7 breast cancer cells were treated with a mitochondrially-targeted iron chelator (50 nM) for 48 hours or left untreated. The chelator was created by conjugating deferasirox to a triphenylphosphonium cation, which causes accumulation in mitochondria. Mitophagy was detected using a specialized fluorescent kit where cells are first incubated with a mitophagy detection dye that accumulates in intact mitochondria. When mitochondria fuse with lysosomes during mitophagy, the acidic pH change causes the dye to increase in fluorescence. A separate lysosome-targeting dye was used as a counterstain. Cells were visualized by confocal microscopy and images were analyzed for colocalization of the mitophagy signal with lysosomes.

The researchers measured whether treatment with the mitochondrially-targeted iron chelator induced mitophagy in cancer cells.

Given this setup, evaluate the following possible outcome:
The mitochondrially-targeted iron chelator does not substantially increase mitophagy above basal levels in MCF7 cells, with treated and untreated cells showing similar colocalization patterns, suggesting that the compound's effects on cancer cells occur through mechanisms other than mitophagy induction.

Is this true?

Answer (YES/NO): NO